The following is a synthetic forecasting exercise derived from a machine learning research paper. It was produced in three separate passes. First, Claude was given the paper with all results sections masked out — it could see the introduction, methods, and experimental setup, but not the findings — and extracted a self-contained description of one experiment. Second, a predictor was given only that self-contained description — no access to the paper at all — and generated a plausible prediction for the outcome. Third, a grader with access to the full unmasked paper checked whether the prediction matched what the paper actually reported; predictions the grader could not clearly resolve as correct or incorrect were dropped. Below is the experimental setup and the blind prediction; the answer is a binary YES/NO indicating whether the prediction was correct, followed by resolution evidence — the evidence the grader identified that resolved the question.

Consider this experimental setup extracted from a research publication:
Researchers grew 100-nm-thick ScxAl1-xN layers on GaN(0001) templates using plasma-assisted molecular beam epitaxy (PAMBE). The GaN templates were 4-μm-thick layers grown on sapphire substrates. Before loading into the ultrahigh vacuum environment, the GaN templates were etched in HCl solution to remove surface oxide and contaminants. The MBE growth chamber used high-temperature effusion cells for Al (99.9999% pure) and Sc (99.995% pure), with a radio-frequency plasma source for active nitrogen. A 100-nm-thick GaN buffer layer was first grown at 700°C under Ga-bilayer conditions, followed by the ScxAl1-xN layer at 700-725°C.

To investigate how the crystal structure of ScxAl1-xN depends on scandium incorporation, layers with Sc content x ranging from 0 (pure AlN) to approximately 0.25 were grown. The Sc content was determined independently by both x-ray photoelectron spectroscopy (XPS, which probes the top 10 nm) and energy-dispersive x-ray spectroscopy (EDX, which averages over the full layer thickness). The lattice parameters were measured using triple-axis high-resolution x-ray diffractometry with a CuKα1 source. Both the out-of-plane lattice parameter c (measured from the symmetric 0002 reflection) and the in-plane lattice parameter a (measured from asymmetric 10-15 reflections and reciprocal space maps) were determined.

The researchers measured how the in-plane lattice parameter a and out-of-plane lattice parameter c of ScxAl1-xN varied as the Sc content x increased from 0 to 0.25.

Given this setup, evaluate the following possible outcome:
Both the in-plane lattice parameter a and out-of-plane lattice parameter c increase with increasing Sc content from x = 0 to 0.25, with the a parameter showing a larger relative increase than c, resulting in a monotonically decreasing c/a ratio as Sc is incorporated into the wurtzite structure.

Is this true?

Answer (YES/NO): NO